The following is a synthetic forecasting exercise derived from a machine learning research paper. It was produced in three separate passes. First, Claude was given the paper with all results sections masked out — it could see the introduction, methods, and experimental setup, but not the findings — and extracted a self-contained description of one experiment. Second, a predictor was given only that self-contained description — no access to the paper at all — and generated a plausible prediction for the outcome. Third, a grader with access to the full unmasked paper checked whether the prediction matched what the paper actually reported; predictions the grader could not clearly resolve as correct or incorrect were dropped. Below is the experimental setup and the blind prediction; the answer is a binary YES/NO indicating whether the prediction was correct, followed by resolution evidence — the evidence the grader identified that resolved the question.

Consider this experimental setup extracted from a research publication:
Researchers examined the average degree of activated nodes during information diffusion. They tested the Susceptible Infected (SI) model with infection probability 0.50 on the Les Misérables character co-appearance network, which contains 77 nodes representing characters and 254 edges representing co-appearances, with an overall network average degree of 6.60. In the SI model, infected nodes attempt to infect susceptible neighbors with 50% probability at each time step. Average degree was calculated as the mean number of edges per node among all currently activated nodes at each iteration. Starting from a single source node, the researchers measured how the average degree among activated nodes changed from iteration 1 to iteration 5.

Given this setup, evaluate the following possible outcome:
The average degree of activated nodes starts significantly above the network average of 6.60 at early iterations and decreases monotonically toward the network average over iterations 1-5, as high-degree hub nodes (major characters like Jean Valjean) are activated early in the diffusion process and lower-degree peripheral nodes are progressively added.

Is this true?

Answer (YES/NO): NO